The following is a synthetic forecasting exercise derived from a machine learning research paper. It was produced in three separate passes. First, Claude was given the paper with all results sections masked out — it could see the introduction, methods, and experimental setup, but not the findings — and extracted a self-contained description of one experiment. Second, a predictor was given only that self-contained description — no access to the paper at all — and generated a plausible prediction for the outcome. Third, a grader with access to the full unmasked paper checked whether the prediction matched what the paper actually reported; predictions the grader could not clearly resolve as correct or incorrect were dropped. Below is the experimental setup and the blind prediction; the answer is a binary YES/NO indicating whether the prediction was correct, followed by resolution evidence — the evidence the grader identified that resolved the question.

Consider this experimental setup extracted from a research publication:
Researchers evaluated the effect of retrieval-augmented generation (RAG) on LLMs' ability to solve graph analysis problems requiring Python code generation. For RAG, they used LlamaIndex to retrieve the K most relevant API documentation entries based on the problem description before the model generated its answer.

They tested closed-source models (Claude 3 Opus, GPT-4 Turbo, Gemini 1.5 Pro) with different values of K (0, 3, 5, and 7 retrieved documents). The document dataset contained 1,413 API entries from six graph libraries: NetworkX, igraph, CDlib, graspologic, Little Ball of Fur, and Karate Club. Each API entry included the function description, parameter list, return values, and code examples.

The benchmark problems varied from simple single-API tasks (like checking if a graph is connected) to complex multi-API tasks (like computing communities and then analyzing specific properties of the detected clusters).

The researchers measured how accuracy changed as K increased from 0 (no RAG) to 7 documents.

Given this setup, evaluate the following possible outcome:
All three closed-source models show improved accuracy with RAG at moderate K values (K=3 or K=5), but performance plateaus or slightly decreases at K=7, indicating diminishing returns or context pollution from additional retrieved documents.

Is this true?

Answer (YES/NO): YES